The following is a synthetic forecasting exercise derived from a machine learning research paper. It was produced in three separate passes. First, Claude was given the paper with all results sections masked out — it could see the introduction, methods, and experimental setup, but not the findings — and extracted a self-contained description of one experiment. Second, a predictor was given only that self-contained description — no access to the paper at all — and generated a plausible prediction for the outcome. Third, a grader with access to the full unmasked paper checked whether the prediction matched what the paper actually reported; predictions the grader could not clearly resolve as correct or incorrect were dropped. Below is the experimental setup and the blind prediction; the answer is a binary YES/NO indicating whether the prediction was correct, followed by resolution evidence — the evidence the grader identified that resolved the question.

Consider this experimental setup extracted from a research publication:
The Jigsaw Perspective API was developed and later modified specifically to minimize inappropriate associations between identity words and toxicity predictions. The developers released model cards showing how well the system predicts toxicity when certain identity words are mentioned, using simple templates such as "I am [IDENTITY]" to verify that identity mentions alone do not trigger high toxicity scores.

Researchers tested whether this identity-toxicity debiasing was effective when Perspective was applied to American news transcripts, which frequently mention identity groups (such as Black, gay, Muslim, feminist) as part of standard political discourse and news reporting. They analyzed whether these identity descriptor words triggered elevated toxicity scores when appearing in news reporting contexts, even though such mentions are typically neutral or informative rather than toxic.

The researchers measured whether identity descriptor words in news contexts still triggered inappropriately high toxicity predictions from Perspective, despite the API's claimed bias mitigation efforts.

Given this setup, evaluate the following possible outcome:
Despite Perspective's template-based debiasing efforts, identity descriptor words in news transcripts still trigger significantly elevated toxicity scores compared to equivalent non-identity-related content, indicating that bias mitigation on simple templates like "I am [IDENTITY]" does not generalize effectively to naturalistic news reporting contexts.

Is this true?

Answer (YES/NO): YES